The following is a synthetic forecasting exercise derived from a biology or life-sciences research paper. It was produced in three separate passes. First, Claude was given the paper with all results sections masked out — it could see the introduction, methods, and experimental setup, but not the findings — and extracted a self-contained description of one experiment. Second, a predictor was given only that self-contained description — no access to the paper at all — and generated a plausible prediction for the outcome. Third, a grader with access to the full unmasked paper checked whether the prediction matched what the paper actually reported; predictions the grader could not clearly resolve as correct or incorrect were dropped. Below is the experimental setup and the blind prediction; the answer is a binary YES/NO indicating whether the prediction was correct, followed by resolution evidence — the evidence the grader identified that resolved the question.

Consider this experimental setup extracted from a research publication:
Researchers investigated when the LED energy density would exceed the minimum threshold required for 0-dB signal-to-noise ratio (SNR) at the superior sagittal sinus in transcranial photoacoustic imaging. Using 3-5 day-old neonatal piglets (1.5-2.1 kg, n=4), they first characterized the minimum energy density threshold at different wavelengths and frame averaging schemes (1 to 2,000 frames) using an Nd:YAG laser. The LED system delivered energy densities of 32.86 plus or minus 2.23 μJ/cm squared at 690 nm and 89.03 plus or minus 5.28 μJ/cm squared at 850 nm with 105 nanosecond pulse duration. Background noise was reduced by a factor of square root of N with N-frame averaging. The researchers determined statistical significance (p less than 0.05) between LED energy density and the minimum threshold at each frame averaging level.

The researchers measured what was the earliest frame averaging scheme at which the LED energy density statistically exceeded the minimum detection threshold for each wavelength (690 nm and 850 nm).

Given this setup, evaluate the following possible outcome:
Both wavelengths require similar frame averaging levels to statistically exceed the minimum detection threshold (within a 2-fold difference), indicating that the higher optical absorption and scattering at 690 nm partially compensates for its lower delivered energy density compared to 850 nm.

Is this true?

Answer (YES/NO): NO